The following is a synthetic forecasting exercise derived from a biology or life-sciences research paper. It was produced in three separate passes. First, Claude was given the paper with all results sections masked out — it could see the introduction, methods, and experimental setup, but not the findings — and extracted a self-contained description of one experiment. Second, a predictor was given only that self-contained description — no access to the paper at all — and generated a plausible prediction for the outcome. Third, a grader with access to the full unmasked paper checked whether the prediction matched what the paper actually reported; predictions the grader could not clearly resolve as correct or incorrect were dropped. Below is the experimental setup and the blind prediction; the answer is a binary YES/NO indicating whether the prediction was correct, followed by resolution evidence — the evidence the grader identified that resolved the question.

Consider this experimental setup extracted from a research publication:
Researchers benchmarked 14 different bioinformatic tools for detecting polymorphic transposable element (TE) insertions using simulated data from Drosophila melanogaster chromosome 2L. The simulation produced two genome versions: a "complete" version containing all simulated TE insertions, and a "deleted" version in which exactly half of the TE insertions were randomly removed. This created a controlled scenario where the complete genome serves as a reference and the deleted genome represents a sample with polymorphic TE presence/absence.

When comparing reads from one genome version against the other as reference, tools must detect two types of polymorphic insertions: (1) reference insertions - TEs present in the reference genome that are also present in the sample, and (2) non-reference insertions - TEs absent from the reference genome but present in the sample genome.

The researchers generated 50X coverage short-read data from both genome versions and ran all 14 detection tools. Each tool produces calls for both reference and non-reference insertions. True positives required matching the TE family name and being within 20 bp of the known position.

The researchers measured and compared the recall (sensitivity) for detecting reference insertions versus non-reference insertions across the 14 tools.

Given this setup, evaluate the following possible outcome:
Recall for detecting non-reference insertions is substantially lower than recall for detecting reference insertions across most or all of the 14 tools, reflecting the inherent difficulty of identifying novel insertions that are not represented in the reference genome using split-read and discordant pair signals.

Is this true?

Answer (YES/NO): YES